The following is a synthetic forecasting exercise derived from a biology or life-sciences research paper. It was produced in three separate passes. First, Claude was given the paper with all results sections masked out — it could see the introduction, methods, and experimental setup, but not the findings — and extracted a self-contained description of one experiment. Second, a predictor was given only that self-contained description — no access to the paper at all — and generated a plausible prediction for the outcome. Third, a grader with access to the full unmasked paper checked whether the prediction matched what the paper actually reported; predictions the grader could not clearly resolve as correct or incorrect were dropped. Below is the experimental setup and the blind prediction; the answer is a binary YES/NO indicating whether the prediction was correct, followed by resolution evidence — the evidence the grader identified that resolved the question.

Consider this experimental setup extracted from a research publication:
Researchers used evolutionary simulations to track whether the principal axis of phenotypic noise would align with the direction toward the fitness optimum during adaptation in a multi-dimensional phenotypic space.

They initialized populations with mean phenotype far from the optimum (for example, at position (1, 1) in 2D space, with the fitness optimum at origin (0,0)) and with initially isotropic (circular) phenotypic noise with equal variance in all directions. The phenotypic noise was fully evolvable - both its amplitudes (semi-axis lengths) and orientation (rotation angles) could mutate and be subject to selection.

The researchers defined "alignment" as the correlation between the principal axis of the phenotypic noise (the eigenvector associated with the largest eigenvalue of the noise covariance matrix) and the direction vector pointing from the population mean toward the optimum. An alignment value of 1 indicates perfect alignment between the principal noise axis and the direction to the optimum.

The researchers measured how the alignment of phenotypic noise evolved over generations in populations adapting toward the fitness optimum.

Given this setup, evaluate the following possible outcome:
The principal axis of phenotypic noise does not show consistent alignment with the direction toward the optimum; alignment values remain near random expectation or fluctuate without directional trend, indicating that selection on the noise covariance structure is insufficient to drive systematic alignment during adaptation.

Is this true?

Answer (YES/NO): NO